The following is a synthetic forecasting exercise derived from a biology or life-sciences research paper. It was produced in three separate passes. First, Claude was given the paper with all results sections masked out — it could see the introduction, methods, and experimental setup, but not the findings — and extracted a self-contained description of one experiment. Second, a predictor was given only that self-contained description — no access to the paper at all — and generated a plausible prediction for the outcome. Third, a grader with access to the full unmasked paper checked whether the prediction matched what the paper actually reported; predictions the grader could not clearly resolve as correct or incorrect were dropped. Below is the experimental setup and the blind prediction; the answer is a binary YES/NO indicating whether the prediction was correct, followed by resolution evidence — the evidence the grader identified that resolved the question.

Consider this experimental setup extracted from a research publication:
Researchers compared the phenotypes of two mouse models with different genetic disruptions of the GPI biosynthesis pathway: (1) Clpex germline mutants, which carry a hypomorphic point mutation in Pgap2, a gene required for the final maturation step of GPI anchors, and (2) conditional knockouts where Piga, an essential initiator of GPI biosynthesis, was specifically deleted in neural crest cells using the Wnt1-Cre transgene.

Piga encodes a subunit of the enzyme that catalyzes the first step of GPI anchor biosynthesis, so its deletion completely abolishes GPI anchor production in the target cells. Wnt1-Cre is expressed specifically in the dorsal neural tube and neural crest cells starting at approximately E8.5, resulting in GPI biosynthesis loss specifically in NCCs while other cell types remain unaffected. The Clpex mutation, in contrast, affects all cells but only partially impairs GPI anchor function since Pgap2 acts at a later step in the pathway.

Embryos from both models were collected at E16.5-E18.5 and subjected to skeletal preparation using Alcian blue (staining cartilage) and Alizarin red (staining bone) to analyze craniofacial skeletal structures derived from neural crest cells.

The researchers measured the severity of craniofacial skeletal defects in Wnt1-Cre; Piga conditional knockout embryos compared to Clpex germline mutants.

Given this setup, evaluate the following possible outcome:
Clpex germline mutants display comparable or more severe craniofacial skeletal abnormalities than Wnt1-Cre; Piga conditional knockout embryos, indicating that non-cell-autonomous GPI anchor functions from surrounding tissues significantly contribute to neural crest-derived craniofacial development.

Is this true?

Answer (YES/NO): NO